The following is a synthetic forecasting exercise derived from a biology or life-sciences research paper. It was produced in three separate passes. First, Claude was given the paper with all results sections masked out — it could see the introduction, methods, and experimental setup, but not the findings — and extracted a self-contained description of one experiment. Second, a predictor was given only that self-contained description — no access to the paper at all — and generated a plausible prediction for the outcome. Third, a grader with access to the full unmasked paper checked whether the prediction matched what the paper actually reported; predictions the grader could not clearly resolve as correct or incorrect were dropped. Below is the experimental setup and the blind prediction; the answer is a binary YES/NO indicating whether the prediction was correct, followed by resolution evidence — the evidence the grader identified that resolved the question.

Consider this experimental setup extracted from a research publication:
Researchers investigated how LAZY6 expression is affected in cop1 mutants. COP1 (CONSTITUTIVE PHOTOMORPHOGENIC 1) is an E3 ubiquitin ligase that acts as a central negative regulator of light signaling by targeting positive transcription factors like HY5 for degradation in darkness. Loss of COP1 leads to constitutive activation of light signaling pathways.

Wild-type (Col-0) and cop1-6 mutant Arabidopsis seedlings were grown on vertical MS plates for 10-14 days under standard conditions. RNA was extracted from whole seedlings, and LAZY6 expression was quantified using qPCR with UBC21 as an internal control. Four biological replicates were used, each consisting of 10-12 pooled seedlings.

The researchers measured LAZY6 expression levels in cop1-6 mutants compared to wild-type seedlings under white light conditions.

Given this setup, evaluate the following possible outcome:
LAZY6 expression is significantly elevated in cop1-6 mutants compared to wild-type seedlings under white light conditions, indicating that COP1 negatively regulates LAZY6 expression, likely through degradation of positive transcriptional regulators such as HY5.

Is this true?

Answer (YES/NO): YES